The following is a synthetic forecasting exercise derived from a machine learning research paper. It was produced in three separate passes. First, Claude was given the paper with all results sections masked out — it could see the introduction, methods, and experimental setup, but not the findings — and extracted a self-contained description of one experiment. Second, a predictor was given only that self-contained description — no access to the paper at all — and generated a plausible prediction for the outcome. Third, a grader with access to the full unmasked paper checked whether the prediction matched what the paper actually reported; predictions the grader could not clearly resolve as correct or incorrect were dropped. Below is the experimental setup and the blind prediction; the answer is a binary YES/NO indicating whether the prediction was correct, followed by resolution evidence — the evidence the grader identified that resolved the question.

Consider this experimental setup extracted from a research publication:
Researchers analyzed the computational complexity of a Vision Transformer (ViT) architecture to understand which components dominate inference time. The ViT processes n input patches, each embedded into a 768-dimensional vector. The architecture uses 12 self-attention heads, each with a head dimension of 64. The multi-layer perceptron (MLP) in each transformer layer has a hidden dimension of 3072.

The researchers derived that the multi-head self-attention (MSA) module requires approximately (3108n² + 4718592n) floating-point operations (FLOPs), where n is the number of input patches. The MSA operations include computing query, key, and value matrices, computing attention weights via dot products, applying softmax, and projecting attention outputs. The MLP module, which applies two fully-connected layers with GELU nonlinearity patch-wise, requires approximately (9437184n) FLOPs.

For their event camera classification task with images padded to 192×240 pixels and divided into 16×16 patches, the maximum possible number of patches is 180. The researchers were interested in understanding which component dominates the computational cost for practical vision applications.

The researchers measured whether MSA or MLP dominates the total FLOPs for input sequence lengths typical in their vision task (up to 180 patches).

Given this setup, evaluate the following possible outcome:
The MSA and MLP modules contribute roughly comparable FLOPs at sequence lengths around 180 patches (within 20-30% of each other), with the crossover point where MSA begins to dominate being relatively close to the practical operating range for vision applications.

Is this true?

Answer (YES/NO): NO